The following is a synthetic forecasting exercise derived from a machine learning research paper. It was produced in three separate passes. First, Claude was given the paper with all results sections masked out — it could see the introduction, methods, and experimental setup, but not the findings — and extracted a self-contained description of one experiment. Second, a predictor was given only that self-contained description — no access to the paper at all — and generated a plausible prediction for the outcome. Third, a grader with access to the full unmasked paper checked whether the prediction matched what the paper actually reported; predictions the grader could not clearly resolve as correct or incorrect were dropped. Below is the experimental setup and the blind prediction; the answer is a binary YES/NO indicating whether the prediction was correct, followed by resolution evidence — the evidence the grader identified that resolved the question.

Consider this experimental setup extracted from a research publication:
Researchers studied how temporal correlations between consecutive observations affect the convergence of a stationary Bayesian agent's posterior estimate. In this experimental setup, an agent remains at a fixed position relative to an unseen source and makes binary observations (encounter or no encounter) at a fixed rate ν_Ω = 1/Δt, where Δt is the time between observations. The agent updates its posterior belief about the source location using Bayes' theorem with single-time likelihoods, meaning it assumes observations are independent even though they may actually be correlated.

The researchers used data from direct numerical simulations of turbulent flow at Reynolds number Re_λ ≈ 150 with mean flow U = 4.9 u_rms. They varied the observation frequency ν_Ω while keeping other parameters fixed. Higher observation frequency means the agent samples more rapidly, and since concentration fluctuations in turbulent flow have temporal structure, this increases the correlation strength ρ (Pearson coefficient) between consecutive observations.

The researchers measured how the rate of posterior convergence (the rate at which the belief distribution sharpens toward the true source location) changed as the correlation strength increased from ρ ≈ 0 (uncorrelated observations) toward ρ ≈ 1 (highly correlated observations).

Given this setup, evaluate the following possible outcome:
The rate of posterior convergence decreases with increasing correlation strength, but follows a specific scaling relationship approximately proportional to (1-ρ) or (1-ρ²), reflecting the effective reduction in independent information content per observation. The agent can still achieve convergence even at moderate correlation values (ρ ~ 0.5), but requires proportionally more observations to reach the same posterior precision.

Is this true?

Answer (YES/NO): NO